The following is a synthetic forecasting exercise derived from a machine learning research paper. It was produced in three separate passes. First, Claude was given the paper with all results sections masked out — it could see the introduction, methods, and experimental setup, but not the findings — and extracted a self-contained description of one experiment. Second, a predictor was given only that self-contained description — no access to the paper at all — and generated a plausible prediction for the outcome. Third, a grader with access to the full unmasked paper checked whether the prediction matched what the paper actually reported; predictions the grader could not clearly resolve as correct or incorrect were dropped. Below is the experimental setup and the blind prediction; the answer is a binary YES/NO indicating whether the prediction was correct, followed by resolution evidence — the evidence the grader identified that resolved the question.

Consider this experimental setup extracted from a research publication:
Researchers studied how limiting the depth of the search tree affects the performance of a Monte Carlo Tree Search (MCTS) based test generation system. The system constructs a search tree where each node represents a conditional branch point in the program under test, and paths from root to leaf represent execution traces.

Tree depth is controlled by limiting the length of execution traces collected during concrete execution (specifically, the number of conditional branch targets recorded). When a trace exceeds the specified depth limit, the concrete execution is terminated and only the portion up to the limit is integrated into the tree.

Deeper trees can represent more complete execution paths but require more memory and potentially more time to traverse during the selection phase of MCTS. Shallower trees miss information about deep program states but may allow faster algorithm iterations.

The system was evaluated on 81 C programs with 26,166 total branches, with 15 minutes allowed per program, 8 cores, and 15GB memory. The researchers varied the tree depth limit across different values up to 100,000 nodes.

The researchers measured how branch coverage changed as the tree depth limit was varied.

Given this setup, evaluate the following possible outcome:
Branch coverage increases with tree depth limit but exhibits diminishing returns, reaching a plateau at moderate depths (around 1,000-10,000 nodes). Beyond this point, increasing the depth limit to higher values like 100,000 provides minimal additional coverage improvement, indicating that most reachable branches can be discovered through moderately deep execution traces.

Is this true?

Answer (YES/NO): NO